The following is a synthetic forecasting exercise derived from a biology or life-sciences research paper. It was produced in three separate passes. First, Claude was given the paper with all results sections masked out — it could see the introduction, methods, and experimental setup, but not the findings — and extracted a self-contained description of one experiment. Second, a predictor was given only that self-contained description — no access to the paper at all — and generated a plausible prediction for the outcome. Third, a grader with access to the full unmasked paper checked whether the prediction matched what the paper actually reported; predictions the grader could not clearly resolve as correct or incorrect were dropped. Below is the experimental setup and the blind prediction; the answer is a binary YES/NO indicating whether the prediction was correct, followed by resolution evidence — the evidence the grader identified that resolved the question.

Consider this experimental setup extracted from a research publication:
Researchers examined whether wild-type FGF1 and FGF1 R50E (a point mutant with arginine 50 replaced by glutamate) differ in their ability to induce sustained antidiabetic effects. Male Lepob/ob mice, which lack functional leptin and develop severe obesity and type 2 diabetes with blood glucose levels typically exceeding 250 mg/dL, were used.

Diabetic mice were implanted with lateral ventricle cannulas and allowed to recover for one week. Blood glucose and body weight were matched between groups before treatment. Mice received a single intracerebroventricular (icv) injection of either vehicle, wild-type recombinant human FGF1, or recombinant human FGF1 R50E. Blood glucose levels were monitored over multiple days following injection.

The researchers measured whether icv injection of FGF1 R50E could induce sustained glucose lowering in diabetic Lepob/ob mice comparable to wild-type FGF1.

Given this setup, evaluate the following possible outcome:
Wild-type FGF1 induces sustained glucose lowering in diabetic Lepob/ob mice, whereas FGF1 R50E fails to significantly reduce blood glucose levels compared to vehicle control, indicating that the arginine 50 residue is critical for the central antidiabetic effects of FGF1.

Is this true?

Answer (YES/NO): NO